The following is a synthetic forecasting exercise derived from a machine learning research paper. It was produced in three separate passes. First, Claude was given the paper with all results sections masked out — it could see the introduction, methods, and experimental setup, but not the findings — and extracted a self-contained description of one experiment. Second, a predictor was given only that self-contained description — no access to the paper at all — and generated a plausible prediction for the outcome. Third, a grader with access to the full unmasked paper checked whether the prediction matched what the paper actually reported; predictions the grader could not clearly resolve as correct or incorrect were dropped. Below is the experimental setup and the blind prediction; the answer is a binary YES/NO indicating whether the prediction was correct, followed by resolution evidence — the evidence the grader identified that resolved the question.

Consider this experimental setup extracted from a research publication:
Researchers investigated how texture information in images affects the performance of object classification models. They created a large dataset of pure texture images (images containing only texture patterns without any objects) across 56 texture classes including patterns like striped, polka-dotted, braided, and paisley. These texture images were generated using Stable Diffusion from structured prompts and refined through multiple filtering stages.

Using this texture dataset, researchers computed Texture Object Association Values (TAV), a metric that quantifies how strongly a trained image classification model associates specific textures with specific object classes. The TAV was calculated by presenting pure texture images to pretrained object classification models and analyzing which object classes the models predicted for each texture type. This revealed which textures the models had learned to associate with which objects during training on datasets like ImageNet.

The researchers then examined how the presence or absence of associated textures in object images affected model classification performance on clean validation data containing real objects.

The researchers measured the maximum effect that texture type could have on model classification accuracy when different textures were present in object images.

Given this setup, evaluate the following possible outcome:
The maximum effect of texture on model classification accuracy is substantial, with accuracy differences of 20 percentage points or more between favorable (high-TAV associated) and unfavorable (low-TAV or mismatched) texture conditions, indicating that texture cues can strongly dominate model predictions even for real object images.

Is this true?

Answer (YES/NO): YES